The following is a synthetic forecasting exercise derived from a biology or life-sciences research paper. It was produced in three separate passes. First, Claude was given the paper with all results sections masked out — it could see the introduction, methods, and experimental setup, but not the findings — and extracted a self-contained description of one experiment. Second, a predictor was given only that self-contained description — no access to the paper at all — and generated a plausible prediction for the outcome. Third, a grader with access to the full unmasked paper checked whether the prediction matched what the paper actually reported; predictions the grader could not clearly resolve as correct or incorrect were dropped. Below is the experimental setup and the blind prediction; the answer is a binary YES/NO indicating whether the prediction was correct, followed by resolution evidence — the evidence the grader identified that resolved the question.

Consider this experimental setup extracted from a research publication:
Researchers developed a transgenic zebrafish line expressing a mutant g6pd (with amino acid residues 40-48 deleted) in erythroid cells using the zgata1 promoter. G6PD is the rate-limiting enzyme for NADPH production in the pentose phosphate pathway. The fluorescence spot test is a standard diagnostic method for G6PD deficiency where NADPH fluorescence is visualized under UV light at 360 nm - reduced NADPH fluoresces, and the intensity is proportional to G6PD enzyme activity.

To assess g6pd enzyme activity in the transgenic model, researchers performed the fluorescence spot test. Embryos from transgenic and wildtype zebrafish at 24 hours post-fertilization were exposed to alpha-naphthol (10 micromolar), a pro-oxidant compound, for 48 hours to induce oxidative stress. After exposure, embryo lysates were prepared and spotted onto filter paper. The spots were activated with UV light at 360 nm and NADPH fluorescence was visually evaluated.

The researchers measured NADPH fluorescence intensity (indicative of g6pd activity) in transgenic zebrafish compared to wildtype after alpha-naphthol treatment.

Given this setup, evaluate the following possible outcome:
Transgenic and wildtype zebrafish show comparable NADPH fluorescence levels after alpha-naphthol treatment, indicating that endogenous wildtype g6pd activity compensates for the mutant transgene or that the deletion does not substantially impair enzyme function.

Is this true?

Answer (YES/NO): YES